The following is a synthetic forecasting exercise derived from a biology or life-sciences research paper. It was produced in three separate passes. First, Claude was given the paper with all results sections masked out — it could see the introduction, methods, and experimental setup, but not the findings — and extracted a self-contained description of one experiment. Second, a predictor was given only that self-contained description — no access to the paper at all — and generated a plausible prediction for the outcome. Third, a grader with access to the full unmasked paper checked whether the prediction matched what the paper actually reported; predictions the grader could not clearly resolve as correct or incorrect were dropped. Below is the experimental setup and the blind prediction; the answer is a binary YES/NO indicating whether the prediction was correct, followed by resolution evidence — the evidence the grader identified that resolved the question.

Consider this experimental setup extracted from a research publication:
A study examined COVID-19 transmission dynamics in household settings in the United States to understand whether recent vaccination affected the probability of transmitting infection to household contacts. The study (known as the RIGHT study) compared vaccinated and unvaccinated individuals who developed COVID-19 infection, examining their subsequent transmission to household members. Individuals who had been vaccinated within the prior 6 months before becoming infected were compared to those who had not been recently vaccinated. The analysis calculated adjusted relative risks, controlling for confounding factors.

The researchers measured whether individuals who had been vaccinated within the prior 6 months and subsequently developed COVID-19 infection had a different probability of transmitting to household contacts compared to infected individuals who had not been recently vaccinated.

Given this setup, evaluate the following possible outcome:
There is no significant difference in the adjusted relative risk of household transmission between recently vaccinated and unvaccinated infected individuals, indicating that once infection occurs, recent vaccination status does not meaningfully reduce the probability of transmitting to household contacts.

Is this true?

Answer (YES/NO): NO